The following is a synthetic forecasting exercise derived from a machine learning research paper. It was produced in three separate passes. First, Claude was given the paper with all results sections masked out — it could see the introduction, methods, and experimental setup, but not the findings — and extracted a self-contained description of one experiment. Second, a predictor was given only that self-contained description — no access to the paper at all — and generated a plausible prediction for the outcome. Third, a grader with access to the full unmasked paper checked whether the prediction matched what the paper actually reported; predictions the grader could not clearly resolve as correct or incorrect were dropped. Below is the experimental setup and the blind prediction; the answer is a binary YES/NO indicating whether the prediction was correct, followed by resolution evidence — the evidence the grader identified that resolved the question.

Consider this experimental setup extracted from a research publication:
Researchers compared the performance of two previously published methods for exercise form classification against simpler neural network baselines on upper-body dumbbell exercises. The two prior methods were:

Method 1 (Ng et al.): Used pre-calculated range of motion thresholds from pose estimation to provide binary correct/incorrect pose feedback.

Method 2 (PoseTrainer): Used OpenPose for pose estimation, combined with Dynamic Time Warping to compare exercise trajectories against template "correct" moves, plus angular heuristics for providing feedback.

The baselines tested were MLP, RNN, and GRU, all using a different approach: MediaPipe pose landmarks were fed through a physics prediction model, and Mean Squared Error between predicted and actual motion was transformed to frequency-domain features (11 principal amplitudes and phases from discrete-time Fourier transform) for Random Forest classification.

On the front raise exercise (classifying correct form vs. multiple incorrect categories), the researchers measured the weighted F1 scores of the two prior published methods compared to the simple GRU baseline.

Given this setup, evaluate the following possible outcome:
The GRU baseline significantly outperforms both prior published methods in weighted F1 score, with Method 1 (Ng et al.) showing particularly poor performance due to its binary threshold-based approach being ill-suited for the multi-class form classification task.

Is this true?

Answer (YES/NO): NO